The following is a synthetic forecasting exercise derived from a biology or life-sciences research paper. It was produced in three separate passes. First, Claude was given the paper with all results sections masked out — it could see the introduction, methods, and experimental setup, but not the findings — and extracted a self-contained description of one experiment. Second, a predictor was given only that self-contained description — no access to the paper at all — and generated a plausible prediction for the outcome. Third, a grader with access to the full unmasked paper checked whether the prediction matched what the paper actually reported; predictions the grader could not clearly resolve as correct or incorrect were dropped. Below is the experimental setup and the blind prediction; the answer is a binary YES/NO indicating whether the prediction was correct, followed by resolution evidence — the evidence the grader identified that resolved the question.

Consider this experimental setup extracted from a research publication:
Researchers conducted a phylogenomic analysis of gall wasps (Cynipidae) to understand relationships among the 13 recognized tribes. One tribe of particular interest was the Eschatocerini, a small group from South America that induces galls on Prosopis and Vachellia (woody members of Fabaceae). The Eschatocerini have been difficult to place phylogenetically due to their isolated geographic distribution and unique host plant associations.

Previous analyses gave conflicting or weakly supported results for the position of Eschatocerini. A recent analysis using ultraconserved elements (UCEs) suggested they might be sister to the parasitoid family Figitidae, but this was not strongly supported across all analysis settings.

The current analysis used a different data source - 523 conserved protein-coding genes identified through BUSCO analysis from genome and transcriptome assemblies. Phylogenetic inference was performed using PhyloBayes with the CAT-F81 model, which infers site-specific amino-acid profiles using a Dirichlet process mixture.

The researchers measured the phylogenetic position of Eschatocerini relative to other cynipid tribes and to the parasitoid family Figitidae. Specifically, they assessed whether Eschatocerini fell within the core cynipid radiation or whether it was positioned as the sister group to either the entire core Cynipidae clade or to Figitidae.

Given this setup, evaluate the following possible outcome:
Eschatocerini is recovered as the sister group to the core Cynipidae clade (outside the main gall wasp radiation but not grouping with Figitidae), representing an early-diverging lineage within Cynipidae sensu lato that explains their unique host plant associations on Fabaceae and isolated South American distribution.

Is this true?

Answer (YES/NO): NO